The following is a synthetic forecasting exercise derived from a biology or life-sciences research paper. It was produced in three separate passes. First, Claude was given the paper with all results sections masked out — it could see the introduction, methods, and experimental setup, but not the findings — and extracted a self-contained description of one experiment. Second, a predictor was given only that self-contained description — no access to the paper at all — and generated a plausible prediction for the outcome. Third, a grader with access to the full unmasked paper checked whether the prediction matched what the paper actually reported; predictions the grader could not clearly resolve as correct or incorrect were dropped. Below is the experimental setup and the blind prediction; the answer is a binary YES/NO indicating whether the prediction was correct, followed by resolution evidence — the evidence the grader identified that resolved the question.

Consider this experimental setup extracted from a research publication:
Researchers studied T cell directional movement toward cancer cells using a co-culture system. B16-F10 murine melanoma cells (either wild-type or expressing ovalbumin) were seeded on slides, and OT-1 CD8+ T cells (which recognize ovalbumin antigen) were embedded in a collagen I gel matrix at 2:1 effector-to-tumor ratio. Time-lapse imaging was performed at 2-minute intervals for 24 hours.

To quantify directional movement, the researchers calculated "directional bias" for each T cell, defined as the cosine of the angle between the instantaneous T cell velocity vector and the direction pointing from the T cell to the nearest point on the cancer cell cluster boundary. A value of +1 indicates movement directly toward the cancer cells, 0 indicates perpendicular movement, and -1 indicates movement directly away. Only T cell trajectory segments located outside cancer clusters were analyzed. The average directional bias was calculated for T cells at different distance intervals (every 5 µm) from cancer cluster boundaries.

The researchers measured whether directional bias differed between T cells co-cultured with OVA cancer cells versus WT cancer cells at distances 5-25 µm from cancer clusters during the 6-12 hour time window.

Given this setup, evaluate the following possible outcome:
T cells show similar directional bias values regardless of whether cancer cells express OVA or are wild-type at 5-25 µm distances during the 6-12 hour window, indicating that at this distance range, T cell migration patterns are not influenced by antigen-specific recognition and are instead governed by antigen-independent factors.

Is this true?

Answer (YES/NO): NO